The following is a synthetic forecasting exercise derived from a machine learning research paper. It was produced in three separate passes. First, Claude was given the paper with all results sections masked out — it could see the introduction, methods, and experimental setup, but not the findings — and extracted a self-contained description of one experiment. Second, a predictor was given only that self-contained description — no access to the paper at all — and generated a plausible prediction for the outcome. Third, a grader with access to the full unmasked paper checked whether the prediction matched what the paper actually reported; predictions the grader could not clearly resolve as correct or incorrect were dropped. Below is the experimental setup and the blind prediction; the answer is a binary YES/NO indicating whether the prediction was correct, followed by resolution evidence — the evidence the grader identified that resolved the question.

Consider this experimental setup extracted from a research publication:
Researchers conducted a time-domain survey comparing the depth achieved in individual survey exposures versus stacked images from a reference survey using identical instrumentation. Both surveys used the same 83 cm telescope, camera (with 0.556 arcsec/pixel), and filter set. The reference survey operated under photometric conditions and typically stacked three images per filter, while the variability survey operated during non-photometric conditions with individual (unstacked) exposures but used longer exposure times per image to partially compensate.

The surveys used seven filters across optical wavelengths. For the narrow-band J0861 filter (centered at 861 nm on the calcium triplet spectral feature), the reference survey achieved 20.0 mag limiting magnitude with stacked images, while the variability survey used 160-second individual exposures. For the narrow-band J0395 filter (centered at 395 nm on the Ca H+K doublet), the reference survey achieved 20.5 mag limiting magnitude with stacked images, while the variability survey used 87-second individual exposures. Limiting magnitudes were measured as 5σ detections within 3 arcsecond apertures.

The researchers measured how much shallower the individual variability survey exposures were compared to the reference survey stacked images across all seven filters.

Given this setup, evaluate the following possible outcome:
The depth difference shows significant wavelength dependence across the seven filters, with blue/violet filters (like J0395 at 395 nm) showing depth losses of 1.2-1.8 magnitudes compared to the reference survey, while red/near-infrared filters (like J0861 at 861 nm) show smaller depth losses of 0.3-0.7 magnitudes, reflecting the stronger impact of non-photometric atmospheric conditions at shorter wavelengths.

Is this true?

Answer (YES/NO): NO